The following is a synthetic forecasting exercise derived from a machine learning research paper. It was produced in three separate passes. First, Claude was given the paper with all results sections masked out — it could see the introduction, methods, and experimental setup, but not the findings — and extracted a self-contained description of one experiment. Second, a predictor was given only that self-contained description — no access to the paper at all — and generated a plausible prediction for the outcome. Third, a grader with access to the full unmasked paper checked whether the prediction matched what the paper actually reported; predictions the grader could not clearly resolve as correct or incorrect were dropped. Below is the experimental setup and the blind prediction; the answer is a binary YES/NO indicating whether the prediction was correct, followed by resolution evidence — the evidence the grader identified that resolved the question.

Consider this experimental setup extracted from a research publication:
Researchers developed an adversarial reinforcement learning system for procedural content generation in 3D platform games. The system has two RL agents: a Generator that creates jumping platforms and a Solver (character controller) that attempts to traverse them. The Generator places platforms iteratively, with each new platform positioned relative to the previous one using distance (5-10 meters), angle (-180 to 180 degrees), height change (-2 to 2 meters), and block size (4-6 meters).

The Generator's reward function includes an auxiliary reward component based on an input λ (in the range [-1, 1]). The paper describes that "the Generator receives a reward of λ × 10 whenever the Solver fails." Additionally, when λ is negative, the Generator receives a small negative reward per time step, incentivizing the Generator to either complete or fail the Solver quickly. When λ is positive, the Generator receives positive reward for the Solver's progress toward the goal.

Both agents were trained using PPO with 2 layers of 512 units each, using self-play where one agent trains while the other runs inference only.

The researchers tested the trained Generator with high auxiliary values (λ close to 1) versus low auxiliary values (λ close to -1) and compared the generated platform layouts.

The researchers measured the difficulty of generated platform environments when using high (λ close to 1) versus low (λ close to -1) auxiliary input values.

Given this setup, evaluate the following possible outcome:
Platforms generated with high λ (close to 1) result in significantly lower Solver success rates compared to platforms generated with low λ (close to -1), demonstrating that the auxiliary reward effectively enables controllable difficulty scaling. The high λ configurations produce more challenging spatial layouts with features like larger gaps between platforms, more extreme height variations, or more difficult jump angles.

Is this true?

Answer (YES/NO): NO